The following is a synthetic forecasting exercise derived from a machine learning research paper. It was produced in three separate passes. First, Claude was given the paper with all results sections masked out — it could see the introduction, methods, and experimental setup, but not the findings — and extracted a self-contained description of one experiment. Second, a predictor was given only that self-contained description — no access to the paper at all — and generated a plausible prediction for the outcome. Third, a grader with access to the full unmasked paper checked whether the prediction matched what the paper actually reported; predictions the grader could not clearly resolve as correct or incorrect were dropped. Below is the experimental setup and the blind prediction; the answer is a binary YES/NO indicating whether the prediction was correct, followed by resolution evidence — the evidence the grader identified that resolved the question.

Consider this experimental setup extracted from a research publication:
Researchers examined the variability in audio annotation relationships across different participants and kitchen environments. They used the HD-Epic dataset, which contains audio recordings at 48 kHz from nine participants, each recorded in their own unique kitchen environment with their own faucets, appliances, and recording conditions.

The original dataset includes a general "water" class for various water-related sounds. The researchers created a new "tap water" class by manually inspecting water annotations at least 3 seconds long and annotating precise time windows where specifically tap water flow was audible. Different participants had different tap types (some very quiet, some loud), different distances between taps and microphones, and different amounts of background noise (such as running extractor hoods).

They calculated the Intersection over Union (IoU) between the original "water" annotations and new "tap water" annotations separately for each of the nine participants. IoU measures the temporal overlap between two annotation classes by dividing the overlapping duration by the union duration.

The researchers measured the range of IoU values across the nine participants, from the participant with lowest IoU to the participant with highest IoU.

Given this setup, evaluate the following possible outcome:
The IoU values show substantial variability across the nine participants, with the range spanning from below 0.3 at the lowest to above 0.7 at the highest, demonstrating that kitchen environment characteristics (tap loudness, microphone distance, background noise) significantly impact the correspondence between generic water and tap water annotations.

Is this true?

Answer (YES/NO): NO